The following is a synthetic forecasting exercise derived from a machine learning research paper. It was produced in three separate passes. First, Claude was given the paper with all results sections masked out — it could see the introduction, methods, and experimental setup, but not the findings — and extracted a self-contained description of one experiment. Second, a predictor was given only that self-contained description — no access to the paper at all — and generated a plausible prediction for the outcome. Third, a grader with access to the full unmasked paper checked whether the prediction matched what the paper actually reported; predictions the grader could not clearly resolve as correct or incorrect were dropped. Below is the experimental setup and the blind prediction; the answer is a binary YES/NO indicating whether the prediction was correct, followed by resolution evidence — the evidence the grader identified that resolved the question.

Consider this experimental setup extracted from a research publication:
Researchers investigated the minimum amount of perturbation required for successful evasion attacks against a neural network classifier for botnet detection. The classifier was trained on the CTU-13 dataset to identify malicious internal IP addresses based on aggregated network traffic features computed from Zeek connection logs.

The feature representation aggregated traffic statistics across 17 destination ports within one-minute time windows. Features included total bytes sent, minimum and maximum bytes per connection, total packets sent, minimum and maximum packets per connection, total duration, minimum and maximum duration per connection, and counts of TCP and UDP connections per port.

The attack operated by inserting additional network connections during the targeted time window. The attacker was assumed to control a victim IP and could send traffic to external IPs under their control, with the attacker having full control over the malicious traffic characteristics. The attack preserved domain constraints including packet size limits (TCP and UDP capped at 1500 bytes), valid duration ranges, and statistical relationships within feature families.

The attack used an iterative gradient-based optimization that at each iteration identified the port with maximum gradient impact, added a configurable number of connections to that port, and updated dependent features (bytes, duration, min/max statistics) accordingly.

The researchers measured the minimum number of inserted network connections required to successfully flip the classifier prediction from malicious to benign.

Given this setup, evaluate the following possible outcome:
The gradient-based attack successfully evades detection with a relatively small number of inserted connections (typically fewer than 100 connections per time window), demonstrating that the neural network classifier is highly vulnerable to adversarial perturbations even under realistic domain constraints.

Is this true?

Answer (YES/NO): YES